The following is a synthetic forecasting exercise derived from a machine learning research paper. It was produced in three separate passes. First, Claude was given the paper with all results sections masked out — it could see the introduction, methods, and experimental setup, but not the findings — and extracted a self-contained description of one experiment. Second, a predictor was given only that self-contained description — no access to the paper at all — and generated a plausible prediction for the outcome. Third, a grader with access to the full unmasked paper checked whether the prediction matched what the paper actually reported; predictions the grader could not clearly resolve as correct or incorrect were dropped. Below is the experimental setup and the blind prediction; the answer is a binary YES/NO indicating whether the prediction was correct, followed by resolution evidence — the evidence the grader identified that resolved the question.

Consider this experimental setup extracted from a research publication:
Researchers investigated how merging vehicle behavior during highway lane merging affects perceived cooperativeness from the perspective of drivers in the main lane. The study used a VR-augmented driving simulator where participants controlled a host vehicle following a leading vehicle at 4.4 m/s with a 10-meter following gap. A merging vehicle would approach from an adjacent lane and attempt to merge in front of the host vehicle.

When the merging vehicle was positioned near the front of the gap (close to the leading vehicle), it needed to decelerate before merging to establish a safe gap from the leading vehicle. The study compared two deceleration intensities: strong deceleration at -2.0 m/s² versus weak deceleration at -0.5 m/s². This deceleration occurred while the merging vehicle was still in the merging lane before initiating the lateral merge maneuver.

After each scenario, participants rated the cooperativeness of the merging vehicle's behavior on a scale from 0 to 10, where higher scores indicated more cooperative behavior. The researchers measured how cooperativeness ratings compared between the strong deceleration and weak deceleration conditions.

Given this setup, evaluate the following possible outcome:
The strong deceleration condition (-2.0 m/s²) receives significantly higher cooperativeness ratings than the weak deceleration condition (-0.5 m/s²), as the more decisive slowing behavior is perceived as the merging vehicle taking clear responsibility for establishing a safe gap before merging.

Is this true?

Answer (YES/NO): NO